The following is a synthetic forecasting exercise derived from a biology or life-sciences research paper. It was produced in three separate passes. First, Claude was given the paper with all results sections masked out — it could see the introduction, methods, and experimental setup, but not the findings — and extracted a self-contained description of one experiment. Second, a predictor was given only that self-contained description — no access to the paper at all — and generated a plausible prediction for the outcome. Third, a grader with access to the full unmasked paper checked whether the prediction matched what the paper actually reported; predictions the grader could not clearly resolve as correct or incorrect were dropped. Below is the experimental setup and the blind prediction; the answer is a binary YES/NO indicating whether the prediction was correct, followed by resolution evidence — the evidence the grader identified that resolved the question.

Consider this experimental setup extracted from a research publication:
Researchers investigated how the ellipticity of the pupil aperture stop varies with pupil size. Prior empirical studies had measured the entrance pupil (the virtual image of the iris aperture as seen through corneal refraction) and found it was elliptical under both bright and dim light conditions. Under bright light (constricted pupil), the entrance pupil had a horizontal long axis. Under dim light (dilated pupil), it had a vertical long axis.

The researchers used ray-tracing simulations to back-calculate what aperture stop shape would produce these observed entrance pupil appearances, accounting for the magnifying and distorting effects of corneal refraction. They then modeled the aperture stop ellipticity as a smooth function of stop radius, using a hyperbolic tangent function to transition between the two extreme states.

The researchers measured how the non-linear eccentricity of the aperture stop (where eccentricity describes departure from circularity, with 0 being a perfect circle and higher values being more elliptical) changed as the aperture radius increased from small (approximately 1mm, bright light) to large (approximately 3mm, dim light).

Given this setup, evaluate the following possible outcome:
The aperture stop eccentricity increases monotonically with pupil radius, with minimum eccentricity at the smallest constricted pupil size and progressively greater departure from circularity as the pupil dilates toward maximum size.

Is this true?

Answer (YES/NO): NO